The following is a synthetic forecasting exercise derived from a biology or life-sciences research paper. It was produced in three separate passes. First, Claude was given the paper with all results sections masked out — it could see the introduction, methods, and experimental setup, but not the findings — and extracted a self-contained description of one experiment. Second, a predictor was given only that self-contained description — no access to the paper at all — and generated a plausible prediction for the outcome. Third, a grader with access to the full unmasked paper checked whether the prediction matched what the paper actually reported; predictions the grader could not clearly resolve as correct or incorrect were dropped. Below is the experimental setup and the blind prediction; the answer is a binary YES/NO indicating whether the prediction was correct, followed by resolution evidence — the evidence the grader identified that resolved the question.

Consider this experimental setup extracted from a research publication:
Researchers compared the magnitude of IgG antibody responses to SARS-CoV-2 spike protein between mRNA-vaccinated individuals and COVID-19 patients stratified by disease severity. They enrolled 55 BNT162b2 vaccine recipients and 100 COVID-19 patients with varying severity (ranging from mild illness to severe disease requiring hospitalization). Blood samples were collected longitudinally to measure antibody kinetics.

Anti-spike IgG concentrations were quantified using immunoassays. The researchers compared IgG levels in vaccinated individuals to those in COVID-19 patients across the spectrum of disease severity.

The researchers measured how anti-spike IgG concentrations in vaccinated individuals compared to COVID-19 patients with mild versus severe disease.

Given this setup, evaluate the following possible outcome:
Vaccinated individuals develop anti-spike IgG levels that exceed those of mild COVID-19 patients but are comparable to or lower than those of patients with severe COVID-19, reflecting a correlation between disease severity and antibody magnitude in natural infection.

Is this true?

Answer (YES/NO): YES